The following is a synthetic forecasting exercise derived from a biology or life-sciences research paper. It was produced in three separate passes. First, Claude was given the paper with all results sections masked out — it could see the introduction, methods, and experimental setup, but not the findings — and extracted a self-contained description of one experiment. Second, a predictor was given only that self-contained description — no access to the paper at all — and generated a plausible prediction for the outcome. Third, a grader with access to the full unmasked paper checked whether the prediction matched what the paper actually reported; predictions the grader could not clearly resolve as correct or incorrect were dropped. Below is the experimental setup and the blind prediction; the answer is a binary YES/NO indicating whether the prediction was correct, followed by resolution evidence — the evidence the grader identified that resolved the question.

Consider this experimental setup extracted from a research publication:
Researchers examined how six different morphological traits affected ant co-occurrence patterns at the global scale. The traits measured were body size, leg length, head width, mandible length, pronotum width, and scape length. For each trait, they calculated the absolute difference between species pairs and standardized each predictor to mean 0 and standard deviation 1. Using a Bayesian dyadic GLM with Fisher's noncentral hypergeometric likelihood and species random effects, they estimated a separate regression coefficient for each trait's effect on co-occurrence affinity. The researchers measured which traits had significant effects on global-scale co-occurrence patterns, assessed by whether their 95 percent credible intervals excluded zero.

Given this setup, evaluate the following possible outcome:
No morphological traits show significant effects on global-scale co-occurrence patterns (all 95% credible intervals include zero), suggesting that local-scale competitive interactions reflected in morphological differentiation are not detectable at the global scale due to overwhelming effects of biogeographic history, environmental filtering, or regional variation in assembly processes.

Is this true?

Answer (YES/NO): NO